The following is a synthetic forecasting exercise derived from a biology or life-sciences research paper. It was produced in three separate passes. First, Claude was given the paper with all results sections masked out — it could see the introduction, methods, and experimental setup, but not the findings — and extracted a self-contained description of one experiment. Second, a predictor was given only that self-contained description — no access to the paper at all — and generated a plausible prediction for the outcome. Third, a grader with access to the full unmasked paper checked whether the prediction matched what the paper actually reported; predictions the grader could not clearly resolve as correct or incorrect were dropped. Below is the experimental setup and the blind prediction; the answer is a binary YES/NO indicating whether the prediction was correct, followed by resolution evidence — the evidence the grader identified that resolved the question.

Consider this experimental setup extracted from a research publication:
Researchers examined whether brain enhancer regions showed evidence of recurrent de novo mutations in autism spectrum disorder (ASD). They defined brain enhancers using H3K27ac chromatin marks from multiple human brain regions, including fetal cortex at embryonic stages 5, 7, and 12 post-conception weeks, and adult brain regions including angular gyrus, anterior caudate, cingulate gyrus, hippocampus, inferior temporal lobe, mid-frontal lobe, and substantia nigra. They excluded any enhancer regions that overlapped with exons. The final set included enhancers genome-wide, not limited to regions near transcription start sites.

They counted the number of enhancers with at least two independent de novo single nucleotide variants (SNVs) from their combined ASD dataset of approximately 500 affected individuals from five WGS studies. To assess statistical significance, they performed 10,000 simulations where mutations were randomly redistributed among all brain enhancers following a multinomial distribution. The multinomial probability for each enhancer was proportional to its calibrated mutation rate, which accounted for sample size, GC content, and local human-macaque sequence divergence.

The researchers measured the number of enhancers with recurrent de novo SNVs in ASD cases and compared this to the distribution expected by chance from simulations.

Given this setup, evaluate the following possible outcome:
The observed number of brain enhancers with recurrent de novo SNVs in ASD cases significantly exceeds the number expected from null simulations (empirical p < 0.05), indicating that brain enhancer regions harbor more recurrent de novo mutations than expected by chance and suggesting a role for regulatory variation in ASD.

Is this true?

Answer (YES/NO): YES